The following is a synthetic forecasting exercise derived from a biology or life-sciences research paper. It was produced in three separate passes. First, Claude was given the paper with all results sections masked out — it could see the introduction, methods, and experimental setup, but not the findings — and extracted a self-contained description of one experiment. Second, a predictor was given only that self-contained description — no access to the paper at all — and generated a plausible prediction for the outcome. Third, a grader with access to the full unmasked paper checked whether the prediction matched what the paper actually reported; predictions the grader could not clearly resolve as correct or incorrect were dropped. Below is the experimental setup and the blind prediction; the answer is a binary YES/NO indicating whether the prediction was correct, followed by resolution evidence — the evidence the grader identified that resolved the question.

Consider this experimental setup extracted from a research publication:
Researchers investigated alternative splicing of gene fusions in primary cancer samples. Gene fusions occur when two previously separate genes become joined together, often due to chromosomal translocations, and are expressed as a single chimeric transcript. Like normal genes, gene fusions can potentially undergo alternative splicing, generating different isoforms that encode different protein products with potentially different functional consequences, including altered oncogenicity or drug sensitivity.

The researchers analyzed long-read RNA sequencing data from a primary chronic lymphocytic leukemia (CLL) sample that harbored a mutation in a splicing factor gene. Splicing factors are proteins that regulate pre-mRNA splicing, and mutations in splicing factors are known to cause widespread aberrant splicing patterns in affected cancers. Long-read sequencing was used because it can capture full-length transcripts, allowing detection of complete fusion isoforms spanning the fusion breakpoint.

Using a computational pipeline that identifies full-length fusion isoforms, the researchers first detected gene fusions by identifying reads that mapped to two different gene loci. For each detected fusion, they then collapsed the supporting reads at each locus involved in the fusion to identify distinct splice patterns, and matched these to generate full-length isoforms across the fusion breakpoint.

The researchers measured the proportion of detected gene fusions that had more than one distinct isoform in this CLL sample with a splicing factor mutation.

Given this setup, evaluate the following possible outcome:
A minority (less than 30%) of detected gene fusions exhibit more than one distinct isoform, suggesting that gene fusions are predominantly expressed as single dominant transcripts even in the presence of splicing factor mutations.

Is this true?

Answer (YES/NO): YES